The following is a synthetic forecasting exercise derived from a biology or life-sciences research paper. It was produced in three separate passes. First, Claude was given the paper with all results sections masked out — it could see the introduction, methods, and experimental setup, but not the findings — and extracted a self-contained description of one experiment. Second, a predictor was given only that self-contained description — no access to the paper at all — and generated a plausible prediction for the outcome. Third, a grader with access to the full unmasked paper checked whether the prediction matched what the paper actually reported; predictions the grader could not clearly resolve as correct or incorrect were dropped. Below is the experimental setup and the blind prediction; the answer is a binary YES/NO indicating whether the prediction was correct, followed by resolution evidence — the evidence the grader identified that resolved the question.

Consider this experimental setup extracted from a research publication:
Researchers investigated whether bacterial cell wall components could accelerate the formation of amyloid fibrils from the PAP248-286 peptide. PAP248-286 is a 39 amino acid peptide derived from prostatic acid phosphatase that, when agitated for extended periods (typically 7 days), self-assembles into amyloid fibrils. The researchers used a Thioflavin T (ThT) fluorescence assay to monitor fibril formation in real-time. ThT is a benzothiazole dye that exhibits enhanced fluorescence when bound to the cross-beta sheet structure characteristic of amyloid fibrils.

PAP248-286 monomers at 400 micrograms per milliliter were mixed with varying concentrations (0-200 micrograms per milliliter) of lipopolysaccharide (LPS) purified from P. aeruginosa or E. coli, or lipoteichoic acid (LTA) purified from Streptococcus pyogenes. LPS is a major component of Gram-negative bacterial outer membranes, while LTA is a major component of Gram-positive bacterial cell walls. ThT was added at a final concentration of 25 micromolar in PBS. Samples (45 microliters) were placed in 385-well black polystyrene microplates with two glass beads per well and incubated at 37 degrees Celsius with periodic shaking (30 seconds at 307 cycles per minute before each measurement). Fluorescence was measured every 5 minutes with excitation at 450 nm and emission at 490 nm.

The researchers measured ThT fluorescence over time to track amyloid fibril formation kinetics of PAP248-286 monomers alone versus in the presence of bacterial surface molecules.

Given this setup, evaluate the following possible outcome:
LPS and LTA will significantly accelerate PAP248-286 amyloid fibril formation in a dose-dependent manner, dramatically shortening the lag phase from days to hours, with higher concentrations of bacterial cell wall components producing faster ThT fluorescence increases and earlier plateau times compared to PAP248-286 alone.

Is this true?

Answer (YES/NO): YES